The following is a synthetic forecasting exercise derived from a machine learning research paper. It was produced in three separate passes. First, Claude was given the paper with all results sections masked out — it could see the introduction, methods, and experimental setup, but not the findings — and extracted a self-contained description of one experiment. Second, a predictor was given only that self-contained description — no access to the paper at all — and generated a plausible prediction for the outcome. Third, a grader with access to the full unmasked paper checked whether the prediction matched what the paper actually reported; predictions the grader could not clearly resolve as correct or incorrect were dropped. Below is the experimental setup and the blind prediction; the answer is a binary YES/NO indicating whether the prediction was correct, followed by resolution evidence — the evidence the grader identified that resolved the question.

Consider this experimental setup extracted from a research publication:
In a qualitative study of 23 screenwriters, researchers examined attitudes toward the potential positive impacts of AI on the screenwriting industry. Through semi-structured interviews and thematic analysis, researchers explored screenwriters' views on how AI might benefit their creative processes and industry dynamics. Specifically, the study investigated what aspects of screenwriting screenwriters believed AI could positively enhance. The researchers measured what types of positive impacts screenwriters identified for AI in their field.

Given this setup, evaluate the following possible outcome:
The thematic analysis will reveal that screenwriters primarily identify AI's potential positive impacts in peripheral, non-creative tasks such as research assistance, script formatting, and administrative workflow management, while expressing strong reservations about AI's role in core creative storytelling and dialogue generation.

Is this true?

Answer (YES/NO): NO